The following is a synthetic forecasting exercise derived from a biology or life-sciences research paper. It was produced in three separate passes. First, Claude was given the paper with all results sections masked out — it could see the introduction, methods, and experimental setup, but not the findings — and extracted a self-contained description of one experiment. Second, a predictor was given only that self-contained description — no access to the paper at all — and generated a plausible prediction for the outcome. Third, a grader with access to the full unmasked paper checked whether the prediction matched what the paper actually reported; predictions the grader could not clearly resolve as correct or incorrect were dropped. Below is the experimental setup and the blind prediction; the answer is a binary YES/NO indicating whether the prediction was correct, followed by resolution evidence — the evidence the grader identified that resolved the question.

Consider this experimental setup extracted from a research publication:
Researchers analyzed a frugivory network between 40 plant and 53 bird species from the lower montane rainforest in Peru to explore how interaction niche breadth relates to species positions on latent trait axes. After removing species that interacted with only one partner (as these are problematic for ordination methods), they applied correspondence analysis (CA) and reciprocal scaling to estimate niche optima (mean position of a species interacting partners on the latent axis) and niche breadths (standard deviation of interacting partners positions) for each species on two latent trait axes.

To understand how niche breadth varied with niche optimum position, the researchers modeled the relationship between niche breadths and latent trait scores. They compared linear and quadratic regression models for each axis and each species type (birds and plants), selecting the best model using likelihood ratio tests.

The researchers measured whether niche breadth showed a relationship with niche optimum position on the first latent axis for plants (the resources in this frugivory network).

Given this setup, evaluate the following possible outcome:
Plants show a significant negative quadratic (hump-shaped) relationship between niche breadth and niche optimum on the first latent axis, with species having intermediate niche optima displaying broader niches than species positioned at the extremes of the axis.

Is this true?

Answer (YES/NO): YES